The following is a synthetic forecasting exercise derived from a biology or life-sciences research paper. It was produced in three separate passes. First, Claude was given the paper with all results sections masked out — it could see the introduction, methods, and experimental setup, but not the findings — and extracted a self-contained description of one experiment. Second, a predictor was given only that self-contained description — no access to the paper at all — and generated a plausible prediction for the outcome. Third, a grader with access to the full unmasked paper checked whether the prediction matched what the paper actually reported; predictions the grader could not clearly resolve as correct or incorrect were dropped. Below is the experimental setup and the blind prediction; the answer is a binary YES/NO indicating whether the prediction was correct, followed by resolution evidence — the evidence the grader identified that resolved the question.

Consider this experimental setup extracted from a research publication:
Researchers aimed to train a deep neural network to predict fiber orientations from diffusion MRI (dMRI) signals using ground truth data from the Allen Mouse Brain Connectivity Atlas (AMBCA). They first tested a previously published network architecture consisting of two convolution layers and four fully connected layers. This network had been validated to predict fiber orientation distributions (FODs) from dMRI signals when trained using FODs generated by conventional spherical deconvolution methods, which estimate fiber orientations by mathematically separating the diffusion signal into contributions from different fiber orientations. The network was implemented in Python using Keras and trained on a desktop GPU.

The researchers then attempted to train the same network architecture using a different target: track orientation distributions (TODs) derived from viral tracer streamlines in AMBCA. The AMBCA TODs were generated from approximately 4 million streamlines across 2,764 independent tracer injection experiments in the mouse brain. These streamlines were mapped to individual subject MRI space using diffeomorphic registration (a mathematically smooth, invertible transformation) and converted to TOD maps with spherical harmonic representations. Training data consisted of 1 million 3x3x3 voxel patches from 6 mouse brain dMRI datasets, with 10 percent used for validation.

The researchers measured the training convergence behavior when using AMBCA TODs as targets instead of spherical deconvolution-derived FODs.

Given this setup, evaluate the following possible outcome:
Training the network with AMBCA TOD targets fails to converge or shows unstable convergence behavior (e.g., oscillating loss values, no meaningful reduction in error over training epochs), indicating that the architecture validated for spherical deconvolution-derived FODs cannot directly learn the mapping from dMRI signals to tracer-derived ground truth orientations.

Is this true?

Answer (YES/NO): NO